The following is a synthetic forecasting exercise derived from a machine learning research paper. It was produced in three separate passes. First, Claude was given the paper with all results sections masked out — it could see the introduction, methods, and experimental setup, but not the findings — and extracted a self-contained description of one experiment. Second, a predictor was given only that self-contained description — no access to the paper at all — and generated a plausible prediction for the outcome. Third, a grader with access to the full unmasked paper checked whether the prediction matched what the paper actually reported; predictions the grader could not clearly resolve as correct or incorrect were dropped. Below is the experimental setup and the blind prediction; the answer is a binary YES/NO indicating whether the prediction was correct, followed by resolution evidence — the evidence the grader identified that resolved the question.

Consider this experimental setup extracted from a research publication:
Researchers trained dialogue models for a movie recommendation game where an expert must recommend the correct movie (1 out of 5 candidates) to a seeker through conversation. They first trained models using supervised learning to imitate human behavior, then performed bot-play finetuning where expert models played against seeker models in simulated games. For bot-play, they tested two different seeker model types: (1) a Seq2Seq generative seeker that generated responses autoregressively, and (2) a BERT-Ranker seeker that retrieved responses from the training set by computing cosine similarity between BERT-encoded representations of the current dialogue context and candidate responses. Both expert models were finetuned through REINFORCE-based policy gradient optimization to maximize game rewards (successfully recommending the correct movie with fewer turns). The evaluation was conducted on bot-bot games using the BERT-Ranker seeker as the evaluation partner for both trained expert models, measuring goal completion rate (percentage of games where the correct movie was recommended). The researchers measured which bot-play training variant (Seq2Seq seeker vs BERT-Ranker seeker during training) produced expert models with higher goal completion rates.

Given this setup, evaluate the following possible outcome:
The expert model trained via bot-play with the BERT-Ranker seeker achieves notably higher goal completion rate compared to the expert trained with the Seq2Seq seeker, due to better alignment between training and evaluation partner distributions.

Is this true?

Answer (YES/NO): YES